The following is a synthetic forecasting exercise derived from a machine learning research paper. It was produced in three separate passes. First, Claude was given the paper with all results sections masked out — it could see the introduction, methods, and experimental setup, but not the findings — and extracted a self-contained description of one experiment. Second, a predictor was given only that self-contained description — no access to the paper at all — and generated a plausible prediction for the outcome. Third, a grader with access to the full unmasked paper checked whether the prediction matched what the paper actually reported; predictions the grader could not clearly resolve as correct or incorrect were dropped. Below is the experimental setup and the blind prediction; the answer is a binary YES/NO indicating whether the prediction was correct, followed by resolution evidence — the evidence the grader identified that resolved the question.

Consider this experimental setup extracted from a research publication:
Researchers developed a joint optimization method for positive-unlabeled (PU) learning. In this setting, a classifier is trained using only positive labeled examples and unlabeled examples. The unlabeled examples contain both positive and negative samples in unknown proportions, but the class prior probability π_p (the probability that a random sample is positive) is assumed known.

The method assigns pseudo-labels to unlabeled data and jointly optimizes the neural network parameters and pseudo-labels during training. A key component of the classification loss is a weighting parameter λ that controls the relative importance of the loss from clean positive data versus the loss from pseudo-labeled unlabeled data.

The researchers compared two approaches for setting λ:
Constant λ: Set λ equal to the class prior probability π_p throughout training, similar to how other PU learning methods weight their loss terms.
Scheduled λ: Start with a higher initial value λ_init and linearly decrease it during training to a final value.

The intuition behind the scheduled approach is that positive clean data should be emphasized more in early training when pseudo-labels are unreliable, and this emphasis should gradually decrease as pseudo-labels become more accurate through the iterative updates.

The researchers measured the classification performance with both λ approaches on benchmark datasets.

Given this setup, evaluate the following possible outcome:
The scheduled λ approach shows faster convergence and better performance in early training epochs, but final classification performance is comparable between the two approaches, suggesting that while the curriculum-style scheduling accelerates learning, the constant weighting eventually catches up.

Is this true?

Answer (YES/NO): NO